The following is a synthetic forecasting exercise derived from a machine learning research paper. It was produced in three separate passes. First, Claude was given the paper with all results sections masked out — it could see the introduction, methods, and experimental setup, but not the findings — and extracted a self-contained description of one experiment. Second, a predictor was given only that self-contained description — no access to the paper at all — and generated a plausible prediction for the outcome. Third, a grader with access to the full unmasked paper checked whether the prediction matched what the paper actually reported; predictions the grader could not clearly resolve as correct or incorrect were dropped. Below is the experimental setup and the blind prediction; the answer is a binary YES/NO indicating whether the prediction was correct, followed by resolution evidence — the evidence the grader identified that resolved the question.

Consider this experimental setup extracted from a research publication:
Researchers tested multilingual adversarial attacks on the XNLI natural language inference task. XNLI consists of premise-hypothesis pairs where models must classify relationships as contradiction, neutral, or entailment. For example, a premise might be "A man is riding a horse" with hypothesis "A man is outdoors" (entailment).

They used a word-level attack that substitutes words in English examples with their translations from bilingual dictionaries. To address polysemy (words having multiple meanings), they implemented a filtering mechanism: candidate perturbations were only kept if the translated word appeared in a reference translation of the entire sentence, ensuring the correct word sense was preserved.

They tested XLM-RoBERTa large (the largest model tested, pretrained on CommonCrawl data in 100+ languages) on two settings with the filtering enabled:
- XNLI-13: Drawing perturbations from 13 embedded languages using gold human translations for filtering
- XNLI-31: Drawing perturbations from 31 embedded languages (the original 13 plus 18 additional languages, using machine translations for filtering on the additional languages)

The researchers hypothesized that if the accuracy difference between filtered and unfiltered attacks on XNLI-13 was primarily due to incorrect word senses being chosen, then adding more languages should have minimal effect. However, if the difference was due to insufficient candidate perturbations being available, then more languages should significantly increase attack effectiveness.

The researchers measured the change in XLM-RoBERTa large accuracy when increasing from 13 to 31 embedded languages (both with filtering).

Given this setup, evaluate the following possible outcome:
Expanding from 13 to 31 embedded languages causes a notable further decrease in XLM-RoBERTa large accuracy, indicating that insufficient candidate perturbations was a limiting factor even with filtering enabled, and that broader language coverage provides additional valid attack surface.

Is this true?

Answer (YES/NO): YES